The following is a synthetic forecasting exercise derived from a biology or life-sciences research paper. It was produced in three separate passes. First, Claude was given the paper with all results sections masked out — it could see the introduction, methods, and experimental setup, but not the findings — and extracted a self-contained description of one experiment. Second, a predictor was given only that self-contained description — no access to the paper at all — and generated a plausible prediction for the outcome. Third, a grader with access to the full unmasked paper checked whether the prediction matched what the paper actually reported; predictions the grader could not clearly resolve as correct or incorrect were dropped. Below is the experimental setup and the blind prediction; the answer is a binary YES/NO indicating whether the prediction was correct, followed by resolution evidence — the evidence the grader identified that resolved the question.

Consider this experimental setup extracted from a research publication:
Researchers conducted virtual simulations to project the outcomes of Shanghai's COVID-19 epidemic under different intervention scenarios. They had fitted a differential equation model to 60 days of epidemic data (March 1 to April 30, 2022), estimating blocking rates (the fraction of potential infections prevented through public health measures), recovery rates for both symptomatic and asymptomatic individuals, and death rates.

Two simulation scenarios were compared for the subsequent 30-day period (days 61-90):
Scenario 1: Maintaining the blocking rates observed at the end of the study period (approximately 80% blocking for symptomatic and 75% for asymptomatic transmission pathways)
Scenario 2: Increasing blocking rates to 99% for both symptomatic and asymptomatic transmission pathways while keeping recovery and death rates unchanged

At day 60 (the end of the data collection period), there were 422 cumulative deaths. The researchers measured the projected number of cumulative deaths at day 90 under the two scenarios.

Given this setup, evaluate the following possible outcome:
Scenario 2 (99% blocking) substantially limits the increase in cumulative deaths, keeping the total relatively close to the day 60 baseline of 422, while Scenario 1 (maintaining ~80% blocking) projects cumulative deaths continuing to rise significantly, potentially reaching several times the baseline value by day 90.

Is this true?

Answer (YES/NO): NO